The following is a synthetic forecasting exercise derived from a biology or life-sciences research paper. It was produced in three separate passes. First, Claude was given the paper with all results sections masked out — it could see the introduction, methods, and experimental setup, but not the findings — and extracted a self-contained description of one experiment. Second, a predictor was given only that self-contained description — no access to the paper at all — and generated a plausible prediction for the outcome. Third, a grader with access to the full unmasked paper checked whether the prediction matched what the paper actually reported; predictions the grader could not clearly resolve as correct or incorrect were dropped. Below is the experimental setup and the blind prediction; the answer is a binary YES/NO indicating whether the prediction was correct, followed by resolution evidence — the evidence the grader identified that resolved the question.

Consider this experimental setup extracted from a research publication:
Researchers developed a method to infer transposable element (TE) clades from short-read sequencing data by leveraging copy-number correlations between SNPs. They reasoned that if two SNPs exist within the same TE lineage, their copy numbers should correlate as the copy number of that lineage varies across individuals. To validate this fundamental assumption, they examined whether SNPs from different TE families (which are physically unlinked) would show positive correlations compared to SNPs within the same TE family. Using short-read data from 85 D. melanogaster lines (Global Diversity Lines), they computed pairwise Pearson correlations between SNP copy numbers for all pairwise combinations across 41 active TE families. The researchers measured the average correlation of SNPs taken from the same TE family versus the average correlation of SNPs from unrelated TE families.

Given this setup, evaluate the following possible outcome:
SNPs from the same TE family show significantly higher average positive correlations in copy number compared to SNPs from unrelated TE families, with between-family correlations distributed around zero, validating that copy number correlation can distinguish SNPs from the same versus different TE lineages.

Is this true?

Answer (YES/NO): YES